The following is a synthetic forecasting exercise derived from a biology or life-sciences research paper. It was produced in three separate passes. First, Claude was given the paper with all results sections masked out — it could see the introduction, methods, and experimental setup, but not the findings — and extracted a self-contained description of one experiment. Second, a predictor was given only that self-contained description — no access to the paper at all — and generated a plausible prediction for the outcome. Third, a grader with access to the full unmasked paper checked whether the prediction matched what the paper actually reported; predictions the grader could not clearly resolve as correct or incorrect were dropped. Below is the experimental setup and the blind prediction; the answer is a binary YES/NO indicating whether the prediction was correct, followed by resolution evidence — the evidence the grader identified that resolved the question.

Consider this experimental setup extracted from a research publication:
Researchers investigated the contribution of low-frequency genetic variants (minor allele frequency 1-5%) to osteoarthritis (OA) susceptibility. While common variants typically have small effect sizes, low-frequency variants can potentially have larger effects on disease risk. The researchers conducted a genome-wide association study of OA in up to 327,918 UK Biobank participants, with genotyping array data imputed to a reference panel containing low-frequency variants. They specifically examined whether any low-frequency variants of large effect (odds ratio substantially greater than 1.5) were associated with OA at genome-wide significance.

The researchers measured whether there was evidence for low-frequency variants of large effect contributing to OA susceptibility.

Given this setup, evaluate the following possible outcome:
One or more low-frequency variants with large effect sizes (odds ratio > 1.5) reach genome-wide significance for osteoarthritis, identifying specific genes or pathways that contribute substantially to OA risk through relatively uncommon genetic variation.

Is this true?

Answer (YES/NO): NO